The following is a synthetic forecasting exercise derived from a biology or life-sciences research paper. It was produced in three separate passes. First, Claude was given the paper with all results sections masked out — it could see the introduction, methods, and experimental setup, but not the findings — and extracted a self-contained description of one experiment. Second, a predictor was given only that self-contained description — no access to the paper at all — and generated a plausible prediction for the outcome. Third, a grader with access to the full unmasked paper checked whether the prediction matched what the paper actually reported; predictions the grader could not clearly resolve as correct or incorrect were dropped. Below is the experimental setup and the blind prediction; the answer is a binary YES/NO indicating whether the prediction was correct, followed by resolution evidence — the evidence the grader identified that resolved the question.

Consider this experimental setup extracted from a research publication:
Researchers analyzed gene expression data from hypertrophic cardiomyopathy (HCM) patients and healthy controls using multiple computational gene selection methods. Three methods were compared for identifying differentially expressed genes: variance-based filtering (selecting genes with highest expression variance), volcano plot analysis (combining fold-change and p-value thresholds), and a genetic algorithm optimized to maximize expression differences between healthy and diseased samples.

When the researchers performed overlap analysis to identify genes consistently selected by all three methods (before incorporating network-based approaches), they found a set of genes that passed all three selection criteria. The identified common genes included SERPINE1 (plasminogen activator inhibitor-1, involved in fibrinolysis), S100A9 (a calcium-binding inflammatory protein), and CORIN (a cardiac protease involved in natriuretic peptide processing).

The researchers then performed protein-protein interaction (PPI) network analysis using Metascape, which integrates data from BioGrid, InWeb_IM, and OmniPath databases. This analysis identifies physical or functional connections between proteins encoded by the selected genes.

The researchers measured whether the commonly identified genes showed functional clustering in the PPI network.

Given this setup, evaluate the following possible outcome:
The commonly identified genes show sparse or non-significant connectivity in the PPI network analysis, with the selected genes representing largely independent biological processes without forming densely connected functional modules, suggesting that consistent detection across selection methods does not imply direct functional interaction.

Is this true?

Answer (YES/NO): NO